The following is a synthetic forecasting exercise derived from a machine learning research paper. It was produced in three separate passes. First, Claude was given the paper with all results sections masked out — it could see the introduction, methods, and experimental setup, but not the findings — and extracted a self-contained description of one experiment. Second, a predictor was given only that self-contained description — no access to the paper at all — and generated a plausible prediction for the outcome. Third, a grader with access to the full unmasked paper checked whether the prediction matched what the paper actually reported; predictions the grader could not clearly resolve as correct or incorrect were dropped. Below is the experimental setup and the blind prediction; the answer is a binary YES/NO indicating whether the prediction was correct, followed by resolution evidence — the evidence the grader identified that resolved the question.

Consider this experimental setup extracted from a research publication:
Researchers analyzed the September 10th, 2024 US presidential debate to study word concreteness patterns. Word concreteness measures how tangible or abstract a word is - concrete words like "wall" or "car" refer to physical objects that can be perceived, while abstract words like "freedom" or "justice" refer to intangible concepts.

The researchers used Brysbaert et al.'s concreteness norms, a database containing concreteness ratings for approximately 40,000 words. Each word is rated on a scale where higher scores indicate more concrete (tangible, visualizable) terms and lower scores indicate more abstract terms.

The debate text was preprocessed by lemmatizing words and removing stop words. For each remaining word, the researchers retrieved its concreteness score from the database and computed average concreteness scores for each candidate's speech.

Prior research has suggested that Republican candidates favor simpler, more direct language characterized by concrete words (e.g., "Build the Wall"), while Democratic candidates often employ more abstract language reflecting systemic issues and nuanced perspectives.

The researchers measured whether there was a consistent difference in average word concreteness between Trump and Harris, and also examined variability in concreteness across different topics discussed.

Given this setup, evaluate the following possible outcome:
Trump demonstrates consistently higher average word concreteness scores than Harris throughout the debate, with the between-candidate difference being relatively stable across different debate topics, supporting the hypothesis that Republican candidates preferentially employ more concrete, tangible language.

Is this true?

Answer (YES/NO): NO